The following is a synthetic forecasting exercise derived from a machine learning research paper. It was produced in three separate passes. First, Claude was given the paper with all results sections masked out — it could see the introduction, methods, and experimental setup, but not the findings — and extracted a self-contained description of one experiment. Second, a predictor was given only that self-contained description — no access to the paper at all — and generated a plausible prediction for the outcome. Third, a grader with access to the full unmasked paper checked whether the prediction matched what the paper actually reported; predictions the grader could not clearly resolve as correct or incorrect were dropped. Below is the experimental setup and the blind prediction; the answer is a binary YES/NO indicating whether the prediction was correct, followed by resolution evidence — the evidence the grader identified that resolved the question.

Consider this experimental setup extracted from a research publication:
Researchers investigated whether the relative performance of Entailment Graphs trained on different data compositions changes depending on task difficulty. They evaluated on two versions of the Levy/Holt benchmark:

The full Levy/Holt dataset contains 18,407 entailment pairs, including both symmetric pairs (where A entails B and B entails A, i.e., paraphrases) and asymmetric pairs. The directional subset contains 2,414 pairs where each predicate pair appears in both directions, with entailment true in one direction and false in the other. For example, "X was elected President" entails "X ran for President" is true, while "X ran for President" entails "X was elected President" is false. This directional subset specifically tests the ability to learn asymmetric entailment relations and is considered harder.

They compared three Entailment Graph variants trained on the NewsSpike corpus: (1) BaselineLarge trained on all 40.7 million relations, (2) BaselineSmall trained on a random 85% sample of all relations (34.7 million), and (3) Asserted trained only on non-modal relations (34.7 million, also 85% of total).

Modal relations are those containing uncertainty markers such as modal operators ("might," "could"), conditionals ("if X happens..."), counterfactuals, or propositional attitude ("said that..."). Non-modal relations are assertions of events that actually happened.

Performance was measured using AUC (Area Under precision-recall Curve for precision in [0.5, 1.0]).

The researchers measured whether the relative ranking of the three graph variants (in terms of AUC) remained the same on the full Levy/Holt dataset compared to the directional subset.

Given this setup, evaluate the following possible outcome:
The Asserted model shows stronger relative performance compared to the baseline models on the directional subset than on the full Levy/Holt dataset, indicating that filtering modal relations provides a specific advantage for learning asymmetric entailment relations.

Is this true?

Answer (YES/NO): NO